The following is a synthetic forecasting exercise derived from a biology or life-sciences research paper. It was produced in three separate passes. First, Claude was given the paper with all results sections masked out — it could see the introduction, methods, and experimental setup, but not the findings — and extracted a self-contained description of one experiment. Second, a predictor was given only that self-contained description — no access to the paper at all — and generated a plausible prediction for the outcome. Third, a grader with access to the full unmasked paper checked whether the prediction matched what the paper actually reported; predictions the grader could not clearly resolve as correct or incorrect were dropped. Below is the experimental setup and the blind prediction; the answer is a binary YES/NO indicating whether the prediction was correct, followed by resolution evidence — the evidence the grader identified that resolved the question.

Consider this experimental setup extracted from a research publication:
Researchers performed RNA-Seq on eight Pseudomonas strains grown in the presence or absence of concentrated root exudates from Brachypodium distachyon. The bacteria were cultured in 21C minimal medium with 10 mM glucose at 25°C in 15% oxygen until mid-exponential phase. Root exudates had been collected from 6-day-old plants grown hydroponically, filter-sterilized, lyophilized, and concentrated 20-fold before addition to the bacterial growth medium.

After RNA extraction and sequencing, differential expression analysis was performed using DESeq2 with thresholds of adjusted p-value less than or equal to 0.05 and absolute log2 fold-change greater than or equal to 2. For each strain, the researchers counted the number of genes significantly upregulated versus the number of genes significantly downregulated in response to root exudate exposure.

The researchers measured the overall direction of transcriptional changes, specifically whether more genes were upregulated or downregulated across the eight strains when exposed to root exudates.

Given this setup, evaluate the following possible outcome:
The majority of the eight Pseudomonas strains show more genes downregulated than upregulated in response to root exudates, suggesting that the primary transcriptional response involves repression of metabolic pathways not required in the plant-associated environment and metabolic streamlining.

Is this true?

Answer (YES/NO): NO